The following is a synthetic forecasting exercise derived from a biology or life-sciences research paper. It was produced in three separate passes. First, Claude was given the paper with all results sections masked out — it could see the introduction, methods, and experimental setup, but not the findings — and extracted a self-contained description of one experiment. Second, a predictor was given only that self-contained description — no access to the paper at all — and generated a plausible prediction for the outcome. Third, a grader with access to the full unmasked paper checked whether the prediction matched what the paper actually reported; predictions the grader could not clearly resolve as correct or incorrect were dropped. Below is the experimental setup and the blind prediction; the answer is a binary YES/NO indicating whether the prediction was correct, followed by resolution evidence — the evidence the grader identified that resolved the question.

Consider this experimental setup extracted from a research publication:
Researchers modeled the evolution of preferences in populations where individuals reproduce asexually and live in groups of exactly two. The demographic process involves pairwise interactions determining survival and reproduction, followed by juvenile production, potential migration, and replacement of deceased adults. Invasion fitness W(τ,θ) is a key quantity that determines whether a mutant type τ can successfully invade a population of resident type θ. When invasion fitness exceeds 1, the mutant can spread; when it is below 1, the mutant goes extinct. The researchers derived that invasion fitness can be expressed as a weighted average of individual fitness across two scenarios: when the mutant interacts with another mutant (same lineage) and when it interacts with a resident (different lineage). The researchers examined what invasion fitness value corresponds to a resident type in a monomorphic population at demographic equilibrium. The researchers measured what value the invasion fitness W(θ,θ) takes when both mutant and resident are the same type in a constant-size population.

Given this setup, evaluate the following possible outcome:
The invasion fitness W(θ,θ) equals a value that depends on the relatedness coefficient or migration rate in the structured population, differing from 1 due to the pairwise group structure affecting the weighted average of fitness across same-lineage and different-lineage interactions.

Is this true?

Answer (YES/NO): NO